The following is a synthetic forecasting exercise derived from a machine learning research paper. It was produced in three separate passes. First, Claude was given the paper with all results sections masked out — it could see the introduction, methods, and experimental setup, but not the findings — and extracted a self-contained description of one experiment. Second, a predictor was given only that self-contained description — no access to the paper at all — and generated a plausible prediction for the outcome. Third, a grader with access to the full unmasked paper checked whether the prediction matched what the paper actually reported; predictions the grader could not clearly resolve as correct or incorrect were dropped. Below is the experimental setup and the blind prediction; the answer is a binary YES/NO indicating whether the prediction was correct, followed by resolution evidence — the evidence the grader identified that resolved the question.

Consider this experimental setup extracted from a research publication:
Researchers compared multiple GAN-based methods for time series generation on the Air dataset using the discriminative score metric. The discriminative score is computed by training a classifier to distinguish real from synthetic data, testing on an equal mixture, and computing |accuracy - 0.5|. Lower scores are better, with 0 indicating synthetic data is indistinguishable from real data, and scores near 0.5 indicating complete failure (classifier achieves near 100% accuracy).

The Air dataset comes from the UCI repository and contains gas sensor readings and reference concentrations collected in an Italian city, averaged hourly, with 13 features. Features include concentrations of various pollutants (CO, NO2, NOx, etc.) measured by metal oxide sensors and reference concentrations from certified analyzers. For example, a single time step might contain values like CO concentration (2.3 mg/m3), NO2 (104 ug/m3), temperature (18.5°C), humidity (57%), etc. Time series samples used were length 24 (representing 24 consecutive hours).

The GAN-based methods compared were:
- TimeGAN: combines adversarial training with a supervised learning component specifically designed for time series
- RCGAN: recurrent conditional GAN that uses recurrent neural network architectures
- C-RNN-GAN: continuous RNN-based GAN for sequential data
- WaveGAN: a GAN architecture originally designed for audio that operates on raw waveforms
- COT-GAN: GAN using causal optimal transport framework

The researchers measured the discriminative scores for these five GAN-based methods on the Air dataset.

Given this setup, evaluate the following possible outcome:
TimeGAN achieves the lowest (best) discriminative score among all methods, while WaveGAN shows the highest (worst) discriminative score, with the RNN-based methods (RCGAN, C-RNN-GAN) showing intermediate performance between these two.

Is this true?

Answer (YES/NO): NO